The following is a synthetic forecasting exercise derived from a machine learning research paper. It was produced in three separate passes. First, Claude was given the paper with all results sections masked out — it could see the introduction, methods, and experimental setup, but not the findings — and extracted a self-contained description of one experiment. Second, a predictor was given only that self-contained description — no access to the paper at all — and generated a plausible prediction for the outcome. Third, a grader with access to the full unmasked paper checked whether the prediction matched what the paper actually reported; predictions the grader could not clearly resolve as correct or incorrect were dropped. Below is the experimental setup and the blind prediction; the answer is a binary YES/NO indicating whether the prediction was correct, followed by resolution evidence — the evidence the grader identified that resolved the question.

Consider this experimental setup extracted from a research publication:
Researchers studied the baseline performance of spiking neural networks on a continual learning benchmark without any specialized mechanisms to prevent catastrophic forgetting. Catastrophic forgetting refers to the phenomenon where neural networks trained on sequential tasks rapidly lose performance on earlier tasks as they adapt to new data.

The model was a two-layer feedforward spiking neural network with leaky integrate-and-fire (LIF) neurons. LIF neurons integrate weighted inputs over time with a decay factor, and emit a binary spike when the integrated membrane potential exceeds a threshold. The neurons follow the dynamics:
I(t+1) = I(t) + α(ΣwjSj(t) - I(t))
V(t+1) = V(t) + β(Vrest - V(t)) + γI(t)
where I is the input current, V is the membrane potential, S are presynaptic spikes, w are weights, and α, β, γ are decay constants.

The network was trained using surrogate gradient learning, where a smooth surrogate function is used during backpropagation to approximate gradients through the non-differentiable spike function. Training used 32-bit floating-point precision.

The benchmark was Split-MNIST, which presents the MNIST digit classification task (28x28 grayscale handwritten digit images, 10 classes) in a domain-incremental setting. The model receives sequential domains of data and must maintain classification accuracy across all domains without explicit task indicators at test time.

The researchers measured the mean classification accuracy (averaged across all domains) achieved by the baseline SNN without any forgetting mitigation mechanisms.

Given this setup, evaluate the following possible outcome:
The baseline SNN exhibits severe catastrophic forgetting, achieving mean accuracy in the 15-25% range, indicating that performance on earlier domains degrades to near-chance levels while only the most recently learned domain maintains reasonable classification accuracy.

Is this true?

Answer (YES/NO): NO